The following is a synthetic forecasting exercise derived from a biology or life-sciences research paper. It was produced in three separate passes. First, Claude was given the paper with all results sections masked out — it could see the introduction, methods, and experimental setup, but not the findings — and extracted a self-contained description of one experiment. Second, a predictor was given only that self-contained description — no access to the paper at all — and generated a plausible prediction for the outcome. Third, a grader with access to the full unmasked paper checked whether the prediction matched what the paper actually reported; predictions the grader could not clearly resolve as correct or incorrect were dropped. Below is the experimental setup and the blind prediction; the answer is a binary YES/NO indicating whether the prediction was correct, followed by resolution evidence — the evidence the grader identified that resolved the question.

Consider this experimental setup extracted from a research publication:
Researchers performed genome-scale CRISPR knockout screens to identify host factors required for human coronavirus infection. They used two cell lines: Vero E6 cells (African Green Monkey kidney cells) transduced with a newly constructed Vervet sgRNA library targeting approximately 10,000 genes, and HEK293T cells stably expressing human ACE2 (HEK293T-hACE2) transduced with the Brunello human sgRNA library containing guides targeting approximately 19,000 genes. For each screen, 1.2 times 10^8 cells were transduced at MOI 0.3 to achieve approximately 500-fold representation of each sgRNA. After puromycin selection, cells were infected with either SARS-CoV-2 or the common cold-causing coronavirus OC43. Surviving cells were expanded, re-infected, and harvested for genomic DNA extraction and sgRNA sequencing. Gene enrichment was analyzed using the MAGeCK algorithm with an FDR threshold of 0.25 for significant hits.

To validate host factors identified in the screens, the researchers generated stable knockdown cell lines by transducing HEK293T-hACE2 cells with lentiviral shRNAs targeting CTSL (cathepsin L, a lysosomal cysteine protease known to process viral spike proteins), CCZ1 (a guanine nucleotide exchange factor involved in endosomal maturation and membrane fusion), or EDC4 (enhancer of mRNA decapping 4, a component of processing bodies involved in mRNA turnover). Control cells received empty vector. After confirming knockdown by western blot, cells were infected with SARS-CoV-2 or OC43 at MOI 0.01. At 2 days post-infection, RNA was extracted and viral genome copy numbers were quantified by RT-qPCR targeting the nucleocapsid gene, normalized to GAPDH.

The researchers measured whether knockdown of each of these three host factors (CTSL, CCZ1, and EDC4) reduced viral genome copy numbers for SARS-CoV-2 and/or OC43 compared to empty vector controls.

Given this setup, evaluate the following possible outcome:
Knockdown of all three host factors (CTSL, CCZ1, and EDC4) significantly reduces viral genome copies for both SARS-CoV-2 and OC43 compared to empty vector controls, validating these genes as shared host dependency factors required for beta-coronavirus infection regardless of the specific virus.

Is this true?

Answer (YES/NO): NO